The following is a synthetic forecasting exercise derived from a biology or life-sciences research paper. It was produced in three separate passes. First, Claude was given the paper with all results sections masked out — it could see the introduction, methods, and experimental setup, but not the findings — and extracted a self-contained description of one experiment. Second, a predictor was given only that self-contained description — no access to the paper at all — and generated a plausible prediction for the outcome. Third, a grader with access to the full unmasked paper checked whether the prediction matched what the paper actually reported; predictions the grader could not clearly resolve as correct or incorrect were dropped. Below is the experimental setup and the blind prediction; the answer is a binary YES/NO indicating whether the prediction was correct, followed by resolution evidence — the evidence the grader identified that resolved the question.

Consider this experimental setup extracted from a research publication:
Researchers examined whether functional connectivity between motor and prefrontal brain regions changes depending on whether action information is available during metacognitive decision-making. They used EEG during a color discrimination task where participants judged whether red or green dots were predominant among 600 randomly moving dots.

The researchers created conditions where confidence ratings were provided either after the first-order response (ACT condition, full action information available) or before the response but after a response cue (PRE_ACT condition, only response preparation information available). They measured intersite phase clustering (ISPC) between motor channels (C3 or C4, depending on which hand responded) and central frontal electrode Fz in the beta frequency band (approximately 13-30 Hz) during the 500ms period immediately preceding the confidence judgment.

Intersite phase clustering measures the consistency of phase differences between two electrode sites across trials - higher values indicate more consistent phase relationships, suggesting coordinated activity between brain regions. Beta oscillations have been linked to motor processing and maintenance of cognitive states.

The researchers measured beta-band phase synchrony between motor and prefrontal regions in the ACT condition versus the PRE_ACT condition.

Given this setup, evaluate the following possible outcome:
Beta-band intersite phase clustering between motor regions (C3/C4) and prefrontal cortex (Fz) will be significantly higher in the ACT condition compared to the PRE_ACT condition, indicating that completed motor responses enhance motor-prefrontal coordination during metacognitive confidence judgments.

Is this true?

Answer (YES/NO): YES